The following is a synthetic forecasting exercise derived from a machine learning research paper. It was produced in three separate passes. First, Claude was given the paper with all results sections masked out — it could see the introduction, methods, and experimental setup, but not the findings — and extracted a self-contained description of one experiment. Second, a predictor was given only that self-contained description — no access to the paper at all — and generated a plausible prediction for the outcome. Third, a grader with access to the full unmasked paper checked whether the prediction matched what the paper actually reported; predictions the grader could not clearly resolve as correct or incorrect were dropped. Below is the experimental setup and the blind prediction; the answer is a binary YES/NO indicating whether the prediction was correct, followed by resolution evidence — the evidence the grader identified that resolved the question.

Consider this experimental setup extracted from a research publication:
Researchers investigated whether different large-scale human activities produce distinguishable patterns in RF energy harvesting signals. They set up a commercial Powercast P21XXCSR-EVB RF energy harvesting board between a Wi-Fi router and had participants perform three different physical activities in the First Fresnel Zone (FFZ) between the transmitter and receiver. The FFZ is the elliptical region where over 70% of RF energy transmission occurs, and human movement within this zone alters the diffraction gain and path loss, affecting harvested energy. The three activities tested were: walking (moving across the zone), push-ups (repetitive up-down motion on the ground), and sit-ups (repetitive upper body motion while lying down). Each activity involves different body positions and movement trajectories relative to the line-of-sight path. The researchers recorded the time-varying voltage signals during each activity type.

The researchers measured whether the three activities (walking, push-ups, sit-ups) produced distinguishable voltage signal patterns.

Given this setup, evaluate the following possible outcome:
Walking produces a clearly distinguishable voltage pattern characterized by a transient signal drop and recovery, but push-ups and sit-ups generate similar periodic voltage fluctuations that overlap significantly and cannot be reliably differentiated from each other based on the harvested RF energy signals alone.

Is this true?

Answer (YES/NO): NO